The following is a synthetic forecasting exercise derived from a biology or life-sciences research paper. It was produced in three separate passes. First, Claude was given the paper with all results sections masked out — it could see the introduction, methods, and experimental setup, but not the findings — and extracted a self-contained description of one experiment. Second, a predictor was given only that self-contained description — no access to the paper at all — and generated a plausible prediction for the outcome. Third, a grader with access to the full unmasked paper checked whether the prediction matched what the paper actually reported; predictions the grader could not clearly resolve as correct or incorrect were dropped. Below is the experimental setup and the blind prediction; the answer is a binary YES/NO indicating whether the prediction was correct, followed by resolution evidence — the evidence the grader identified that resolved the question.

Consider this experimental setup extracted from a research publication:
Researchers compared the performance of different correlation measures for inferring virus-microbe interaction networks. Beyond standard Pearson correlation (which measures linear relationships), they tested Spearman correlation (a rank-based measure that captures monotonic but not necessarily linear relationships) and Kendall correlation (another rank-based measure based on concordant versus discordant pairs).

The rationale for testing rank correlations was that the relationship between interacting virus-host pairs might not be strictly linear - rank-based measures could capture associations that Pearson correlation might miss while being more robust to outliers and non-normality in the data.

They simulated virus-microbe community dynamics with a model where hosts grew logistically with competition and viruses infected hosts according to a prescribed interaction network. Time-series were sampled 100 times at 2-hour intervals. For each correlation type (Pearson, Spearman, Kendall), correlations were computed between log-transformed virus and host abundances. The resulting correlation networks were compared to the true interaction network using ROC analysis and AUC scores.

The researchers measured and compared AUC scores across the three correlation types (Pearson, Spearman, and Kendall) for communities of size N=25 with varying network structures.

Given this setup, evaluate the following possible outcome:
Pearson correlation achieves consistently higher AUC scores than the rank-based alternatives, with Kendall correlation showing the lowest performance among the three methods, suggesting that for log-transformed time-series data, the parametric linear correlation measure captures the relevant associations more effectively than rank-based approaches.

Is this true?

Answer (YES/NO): NO